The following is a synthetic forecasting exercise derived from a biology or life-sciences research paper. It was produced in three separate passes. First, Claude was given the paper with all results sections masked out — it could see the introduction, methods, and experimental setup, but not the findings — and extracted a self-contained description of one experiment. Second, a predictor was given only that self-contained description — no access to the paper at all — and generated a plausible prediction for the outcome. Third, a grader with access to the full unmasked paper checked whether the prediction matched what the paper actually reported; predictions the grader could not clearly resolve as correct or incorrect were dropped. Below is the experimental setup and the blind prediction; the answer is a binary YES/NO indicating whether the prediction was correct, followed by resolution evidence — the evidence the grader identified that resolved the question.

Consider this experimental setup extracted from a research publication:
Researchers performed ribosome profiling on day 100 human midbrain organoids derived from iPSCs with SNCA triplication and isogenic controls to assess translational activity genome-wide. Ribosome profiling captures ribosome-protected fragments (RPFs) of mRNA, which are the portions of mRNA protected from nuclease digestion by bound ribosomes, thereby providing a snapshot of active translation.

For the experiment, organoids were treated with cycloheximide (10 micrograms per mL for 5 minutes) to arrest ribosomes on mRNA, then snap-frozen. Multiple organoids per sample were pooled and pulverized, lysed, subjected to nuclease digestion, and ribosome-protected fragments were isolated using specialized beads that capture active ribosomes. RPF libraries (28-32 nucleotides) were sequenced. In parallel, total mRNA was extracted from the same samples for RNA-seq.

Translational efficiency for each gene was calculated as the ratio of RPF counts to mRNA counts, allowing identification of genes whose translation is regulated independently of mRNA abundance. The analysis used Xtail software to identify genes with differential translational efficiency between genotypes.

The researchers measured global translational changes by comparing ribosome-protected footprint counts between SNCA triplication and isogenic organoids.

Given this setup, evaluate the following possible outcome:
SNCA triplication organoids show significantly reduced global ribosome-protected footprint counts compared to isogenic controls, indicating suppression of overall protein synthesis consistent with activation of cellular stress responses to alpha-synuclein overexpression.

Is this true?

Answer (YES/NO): NO